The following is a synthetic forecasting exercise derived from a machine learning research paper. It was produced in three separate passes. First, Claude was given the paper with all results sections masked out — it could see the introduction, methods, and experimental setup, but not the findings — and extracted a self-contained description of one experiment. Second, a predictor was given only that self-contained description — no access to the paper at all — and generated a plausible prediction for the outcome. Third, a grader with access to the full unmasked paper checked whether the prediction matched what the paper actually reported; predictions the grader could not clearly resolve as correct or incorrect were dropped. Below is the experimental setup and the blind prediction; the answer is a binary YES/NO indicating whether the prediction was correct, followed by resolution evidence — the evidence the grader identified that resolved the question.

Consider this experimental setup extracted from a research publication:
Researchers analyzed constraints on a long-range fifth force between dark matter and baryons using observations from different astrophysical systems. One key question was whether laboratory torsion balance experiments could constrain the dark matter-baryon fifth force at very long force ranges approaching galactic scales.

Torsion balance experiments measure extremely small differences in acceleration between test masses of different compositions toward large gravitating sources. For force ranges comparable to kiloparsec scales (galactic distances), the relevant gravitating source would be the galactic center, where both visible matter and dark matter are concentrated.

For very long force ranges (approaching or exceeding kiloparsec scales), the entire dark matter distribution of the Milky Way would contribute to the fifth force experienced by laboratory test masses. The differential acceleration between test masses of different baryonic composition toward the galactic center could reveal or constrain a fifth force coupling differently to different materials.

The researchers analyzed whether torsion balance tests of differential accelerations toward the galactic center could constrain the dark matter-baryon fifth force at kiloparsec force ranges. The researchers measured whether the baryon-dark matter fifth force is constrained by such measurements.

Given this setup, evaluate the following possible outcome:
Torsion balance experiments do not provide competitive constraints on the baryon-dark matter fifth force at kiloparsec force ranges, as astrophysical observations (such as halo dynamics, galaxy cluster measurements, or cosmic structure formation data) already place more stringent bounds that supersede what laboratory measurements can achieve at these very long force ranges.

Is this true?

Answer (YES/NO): NO